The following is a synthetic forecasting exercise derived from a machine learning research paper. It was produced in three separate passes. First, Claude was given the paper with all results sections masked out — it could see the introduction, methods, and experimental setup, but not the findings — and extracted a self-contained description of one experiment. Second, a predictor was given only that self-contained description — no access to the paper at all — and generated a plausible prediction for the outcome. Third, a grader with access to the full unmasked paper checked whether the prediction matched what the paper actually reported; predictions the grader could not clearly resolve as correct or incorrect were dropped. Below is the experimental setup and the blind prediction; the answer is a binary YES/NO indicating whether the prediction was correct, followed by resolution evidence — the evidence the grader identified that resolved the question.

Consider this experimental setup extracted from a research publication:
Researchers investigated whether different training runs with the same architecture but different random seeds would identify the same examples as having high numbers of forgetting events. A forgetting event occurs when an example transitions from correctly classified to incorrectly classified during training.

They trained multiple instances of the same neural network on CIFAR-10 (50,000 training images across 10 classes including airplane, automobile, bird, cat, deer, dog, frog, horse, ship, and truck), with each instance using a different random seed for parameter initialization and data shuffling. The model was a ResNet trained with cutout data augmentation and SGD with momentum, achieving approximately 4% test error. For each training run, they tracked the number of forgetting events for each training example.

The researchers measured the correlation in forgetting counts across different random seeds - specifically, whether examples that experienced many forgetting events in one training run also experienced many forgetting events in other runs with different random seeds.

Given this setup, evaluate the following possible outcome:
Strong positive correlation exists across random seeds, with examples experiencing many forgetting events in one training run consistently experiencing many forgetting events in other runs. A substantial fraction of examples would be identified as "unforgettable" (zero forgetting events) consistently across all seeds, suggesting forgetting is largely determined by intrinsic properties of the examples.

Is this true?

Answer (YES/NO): YES